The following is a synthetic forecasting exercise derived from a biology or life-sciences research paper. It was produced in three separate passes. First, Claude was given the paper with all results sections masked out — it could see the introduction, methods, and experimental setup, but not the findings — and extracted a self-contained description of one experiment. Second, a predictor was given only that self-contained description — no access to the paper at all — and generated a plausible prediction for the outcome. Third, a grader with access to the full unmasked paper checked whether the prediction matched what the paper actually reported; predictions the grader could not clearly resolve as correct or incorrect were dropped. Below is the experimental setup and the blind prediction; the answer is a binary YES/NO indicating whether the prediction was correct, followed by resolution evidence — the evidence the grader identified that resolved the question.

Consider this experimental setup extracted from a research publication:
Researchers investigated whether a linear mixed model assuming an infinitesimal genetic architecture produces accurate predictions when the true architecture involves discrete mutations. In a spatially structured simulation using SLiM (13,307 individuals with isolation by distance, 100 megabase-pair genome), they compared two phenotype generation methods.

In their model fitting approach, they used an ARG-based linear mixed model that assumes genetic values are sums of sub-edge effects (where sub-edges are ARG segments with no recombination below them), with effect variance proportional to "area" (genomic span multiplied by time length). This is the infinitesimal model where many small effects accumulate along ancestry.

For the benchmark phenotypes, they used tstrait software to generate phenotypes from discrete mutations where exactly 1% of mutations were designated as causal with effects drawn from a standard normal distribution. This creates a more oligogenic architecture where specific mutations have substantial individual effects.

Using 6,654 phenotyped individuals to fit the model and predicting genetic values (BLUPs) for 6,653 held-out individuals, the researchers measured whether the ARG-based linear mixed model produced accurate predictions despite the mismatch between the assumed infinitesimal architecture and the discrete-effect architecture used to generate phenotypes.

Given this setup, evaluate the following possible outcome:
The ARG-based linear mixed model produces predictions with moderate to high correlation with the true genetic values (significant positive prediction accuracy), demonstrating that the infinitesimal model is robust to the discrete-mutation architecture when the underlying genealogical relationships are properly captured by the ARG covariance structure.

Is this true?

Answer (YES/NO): YES